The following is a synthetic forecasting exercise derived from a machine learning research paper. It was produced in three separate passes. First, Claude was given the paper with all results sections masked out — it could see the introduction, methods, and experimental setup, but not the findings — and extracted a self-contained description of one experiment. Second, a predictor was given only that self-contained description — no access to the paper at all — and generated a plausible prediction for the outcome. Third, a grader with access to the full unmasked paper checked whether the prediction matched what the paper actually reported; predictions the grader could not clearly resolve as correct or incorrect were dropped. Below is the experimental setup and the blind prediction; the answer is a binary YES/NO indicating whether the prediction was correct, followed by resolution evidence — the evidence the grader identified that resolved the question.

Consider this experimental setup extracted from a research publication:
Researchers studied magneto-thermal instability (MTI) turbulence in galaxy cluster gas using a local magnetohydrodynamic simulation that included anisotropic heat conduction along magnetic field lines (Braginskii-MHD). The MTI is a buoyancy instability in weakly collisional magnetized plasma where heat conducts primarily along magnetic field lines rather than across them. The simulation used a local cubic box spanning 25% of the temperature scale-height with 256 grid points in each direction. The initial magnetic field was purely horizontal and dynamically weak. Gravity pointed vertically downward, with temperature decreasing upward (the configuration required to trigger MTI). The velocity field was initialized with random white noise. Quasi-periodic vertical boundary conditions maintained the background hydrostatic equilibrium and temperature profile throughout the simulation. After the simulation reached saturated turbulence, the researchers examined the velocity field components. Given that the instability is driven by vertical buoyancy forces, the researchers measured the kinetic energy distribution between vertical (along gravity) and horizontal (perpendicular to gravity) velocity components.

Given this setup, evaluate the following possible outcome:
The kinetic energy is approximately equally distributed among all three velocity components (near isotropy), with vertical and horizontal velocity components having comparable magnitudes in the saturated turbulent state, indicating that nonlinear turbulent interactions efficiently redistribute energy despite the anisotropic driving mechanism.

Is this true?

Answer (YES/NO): NO